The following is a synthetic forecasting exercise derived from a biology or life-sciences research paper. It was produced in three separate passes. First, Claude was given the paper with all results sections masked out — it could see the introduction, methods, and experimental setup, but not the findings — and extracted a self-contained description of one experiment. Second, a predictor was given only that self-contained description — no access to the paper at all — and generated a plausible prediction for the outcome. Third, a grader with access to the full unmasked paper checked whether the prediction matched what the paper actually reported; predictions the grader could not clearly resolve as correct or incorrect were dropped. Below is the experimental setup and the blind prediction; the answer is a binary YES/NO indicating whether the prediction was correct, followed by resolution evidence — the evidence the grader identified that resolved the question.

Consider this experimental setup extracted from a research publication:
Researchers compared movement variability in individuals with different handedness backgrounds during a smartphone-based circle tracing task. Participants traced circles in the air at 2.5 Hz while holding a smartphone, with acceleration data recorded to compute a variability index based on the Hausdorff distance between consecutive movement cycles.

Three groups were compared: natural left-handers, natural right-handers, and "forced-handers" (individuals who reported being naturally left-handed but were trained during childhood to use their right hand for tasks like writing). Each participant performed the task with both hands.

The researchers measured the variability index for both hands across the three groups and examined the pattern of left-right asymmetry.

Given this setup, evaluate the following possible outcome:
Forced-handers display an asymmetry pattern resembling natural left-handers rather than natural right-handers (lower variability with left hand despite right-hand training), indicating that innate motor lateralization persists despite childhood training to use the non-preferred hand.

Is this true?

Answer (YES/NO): NO